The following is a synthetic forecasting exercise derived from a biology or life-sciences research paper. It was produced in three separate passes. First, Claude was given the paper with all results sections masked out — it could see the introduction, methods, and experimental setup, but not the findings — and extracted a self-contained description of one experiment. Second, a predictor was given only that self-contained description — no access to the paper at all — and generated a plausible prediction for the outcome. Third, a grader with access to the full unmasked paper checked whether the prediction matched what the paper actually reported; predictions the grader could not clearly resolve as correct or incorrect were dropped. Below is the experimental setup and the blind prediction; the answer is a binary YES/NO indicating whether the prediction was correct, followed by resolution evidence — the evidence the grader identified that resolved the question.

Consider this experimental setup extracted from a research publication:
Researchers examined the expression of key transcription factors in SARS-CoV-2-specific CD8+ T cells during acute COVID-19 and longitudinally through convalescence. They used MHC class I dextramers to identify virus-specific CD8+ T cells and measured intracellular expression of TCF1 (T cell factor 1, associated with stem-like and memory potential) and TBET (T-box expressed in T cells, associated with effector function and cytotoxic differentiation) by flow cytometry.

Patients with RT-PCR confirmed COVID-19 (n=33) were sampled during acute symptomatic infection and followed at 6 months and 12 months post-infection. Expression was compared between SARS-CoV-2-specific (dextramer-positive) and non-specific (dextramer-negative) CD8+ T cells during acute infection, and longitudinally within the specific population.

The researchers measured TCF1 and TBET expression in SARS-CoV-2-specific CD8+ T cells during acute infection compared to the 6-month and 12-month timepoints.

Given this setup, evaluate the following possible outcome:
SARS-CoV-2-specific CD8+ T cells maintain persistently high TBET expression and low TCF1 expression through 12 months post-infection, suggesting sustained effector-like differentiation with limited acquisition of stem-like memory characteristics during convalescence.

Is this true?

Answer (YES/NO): NO